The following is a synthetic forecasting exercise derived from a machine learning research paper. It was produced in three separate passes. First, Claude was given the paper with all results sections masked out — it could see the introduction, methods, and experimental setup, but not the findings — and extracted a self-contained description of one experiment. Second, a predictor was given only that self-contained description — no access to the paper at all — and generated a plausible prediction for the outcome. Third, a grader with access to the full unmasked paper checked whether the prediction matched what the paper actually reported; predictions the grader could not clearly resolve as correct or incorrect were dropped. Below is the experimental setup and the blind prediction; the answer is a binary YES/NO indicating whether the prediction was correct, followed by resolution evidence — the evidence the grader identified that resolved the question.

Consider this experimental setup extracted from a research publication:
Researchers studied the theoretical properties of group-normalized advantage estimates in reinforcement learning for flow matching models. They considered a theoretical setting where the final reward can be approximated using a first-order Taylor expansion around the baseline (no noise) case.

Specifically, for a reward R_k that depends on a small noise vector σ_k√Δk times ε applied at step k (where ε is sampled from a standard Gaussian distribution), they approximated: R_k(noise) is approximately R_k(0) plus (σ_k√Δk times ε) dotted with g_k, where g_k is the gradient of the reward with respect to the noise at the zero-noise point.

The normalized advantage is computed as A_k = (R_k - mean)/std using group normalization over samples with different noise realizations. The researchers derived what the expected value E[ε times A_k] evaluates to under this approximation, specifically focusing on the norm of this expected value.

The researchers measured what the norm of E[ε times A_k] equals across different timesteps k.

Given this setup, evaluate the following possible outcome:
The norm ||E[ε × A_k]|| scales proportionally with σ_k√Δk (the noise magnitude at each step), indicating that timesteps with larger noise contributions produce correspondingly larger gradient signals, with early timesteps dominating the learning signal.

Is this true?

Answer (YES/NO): NO